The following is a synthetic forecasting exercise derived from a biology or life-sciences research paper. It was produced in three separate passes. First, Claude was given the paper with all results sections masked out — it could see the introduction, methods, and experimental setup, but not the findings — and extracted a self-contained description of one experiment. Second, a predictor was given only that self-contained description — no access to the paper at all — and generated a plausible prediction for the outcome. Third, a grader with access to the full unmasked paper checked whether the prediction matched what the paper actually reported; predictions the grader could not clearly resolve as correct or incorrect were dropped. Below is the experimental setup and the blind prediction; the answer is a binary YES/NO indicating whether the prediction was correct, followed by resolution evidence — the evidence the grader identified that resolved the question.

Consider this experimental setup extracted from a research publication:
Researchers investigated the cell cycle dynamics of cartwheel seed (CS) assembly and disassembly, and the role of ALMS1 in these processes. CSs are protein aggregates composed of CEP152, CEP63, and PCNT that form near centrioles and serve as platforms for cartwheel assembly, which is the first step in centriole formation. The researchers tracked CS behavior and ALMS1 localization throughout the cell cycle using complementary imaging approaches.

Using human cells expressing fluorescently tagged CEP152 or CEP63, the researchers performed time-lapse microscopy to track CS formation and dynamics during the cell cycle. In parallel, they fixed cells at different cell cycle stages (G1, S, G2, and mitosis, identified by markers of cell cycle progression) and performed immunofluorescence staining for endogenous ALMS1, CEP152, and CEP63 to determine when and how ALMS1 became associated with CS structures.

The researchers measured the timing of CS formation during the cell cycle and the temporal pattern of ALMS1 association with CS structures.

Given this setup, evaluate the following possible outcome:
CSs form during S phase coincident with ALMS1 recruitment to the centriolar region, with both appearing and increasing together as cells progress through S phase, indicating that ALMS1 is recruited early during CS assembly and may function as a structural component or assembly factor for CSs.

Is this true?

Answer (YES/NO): NO